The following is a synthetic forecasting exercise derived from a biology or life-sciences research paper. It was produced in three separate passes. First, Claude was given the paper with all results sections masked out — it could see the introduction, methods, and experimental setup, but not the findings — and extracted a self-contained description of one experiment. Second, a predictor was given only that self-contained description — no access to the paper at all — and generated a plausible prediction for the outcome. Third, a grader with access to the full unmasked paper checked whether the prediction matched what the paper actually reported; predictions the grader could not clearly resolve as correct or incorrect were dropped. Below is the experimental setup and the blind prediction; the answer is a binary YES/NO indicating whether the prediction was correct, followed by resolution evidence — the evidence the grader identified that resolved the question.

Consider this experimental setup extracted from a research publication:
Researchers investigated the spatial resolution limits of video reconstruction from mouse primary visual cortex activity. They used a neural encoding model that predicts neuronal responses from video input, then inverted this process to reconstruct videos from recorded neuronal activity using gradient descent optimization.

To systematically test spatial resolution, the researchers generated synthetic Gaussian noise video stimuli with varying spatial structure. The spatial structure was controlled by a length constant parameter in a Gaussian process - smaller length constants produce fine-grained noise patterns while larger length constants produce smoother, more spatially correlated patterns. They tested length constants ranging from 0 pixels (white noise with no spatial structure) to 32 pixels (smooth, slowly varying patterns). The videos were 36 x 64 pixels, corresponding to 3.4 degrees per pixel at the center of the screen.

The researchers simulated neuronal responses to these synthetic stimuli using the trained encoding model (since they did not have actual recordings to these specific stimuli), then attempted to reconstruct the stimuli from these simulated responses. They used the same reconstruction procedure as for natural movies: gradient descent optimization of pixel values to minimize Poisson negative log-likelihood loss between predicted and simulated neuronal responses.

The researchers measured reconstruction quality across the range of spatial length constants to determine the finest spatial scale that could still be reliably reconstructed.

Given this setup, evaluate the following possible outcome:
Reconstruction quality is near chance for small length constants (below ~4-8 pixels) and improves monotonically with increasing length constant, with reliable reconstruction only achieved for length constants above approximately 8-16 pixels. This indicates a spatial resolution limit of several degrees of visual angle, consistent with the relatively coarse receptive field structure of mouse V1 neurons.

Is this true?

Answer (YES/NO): NO